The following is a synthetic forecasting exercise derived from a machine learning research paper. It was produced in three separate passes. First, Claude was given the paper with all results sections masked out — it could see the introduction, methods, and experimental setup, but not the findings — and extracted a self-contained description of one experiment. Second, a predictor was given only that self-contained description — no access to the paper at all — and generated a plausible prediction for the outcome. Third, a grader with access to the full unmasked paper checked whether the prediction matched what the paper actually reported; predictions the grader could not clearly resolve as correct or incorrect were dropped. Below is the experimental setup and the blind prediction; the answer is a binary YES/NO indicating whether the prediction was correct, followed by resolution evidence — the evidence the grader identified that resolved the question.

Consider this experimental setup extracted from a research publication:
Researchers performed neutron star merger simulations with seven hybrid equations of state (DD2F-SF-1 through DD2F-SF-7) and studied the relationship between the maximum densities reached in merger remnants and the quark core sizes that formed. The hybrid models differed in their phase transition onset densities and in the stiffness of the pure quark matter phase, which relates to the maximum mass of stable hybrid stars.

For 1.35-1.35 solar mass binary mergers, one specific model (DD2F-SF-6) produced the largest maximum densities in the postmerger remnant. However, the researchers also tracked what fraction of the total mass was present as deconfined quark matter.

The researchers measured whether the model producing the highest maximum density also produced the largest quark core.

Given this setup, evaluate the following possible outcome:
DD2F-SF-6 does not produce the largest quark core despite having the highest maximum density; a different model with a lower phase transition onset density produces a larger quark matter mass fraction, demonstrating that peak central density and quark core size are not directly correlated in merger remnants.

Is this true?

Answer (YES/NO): YES